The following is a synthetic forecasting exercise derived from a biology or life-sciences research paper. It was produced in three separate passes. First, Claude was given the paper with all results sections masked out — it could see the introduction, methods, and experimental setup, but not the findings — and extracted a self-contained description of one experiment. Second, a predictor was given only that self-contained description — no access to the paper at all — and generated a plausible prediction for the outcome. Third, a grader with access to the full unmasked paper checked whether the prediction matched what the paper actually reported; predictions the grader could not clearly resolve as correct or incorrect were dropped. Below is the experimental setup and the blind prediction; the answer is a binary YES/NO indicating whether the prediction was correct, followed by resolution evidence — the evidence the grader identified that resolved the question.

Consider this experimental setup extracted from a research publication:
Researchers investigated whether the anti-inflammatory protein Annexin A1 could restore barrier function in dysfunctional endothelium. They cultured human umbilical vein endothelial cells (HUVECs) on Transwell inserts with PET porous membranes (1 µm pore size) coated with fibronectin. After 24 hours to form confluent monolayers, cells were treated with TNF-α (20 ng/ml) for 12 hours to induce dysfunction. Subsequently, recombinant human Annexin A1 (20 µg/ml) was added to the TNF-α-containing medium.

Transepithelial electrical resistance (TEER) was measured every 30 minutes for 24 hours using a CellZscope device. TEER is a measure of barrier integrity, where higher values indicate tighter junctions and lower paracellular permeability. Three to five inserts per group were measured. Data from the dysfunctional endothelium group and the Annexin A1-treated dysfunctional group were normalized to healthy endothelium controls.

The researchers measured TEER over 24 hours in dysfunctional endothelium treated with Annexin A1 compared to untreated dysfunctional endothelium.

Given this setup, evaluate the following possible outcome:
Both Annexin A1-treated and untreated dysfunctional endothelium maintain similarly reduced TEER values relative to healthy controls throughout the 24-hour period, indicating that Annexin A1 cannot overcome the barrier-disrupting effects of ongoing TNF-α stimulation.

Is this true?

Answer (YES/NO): NO